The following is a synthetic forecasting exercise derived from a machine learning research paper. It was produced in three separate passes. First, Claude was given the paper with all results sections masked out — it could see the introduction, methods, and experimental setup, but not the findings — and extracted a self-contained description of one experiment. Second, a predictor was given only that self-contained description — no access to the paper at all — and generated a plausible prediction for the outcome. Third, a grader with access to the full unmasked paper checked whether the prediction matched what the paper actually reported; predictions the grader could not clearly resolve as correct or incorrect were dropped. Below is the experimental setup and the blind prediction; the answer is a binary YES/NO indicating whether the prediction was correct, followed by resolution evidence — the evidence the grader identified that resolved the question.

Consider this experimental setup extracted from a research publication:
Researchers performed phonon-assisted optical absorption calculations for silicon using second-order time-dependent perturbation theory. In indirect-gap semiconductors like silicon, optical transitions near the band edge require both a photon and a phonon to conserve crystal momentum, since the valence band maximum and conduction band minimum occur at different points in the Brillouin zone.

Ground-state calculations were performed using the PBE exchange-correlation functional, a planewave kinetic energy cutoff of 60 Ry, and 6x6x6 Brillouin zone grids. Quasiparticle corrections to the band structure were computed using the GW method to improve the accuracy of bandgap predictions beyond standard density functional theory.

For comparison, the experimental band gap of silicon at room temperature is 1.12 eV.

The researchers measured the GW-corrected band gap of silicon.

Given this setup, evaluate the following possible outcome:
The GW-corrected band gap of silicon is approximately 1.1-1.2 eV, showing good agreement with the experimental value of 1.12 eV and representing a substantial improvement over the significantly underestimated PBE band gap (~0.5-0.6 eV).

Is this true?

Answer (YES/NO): NO